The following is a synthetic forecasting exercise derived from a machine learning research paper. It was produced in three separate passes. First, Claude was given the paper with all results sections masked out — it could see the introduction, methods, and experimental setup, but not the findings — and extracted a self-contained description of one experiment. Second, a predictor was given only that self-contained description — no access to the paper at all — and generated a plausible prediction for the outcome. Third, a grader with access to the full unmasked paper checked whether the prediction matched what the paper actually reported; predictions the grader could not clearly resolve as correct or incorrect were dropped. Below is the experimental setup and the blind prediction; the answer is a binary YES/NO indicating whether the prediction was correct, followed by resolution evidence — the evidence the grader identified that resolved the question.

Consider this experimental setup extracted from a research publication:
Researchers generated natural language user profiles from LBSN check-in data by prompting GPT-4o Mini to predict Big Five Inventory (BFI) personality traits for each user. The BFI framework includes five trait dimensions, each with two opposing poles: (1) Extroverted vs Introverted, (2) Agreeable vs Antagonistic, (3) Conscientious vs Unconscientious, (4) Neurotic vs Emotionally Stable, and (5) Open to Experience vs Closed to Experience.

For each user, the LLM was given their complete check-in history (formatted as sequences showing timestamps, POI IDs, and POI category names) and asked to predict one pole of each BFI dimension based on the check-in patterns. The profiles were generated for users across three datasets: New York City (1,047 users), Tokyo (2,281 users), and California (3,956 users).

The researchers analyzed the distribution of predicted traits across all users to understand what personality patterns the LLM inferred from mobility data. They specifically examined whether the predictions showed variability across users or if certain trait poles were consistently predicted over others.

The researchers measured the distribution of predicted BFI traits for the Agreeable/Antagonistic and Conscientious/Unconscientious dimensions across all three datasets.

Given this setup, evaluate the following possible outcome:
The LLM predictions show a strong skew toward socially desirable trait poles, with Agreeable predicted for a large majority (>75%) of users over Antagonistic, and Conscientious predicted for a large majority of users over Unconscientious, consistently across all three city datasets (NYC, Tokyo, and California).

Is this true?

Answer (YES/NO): YES